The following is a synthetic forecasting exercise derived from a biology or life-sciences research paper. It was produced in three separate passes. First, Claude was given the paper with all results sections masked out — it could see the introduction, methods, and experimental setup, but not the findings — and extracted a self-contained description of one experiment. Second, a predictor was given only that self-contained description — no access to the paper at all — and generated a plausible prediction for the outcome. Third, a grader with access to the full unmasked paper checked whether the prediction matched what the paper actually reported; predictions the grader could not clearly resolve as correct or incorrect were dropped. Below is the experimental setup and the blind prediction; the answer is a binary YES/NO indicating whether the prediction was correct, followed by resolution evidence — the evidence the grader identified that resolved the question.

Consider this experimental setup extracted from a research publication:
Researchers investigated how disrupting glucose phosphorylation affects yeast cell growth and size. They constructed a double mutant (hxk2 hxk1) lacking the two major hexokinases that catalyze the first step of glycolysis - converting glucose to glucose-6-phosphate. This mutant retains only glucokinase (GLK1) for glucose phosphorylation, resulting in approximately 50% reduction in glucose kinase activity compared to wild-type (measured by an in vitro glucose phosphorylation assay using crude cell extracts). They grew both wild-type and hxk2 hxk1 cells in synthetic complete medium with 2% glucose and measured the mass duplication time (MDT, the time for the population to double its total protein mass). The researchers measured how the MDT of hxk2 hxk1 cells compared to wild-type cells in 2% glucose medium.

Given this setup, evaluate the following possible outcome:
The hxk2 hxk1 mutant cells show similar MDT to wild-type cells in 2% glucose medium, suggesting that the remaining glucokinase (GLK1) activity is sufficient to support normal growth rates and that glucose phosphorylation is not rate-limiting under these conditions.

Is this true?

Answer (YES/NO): NO